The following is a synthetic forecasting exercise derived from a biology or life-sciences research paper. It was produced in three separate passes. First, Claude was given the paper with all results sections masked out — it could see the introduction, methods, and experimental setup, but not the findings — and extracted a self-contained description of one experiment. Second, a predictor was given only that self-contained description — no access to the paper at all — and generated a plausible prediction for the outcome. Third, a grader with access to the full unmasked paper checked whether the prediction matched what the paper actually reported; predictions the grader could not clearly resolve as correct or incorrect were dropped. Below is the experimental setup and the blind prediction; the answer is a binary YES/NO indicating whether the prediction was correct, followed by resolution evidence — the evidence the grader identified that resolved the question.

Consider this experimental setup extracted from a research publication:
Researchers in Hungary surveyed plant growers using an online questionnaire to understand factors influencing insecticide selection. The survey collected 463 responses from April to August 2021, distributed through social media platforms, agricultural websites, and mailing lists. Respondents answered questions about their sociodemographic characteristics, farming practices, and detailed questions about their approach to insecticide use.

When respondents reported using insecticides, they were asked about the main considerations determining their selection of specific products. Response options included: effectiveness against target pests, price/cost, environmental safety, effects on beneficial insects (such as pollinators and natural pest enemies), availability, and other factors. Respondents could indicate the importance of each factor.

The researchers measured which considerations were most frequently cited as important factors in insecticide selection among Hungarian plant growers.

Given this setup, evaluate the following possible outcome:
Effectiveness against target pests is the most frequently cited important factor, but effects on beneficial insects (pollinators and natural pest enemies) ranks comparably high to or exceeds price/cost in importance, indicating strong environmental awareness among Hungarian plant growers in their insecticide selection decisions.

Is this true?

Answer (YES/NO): NO